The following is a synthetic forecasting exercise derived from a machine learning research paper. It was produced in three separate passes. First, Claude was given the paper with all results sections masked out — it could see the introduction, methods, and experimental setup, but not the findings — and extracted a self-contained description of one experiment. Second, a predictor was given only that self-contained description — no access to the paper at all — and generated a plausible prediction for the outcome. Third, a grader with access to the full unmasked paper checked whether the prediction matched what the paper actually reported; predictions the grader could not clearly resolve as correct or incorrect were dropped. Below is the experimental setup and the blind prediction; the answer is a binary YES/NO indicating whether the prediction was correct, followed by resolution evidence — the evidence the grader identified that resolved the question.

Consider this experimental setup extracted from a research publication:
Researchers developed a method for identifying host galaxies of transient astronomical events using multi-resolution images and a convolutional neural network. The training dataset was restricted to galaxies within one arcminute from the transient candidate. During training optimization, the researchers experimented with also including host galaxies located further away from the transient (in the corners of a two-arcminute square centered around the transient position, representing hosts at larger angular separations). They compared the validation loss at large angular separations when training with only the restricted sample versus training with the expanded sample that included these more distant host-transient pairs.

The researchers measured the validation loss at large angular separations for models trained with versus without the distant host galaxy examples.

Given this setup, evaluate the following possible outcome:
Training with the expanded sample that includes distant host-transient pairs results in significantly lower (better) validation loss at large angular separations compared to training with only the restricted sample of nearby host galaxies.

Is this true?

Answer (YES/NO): YES